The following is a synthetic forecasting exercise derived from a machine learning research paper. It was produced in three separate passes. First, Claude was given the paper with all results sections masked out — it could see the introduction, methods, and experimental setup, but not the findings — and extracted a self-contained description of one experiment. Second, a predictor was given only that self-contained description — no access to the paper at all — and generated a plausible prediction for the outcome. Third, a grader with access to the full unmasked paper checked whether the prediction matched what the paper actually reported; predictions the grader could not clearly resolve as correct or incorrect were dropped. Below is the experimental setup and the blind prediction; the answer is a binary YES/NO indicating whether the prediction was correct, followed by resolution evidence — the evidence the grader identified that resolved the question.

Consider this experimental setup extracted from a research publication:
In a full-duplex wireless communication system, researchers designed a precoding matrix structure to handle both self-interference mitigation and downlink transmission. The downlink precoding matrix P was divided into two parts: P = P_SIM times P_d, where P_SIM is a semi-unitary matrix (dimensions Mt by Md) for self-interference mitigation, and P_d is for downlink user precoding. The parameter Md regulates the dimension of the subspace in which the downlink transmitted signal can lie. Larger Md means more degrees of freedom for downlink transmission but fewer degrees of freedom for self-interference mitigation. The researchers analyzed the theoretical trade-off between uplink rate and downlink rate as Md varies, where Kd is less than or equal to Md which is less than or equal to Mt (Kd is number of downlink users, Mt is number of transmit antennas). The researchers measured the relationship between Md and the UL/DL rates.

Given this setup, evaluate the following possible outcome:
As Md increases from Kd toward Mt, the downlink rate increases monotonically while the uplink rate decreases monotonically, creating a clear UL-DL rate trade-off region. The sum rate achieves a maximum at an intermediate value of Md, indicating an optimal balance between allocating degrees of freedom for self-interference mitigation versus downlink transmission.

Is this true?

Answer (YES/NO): NO